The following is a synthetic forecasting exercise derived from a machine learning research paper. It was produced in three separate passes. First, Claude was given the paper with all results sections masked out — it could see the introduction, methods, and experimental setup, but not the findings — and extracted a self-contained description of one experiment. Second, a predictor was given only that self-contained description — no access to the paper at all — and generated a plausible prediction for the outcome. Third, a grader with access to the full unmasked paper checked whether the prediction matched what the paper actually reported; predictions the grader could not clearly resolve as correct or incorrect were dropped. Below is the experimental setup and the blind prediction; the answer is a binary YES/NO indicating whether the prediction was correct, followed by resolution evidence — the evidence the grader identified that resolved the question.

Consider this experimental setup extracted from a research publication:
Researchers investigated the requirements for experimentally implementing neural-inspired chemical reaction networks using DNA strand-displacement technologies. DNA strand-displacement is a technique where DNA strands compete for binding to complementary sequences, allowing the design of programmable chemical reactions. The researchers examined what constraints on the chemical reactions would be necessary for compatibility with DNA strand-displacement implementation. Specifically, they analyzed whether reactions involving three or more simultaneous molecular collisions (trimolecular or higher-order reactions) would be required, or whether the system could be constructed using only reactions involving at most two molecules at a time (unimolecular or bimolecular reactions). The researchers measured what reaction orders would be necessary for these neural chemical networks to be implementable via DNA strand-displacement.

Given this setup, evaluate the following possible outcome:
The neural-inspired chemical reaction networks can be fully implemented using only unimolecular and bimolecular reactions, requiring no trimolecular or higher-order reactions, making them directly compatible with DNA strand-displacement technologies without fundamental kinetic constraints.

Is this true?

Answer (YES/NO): YES